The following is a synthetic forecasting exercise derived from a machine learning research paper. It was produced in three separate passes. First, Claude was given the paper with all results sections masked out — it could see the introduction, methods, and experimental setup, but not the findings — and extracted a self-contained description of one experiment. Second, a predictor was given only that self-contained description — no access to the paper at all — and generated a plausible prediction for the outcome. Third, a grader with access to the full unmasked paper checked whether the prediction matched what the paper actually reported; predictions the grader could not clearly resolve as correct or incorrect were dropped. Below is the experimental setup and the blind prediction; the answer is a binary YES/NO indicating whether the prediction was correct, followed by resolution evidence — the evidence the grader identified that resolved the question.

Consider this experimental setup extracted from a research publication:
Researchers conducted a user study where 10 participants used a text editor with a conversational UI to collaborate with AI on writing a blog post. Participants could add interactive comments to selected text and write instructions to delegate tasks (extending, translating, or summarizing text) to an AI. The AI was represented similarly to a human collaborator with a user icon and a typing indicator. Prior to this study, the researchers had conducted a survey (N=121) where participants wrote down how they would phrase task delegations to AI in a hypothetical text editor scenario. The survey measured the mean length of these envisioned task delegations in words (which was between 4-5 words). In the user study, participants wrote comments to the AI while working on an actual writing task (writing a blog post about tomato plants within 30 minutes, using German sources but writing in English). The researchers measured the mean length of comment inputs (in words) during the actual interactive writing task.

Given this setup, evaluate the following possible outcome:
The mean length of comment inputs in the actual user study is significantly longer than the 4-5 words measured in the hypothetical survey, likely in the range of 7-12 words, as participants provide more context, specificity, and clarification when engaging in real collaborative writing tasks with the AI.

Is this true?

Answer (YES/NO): NO